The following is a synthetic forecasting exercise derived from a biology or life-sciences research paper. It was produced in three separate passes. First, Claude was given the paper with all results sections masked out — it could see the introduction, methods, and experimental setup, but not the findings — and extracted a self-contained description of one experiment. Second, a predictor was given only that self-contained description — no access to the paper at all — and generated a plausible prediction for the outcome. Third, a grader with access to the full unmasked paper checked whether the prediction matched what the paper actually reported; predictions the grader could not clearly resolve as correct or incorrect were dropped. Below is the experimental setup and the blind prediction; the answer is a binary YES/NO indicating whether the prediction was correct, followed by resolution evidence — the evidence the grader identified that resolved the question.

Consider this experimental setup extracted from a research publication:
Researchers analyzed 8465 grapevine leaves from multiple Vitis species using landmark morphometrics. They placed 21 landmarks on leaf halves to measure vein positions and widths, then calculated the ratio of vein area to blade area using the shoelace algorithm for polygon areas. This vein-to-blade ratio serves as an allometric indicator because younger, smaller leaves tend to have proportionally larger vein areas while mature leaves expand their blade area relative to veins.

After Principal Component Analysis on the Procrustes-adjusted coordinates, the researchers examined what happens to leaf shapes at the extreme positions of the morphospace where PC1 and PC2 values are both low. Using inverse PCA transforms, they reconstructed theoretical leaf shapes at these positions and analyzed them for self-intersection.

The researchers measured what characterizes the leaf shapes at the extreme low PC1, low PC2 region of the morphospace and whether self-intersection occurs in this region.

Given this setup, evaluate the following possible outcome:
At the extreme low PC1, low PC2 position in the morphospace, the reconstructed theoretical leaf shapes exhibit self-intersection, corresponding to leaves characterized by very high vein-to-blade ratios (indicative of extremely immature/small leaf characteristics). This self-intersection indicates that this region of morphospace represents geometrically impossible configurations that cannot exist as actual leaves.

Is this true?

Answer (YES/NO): NO